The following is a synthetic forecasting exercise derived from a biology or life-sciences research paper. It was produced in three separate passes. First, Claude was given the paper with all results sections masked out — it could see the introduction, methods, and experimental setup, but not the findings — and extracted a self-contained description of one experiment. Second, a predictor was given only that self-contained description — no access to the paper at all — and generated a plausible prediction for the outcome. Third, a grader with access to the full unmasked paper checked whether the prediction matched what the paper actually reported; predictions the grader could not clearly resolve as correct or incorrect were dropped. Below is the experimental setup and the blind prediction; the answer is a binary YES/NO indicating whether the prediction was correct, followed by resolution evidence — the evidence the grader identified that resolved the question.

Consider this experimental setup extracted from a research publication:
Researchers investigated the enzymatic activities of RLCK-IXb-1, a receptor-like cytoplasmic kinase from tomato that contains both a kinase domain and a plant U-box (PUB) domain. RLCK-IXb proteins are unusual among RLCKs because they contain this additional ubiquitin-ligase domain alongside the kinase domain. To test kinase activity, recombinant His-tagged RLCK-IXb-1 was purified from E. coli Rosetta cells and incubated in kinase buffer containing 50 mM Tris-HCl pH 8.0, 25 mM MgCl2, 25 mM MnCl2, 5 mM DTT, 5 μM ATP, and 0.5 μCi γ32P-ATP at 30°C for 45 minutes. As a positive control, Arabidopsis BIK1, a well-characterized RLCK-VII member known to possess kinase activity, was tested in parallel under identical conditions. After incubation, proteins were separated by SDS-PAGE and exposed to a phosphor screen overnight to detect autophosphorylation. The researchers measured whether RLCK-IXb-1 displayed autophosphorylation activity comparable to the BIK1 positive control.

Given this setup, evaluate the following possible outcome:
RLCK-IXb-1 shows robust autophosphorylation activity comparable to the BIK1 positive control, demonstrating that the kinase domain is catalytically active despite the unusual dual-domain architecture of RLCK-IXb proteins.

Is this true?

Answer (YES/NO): NO